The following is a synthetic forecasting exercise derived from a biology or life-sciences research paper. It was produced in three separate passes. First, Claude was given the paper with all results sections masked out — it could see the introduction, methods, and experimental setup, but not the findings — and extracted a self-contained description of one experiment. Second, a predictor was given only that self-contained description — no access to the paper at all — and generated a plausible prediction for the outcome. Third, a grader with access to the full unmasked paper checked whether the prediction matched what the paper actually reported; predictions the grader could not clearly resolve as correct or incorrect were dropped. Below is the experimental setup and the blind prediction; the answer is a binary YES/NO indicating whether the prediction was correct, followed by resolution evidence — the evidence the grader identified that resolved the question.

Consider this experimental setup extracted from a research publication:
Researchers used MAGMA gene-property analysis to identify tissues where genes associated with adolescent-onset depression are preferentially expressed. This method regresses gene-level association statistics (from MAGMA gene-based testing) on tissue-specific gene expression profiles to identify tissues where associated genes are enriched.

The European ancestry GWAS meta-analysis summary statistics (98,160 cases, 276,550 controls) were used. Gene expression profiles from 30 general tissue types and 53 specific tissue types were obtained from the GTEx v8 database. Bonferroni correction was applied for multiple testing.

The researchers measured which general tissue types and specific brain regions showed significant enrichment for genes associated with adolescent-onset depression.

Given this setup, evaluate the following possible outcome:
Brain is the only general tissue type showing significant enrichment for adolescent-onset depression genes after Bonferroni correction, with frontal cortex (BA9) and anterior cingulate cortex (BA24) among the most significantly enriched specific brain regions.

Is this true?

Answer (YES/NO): NO